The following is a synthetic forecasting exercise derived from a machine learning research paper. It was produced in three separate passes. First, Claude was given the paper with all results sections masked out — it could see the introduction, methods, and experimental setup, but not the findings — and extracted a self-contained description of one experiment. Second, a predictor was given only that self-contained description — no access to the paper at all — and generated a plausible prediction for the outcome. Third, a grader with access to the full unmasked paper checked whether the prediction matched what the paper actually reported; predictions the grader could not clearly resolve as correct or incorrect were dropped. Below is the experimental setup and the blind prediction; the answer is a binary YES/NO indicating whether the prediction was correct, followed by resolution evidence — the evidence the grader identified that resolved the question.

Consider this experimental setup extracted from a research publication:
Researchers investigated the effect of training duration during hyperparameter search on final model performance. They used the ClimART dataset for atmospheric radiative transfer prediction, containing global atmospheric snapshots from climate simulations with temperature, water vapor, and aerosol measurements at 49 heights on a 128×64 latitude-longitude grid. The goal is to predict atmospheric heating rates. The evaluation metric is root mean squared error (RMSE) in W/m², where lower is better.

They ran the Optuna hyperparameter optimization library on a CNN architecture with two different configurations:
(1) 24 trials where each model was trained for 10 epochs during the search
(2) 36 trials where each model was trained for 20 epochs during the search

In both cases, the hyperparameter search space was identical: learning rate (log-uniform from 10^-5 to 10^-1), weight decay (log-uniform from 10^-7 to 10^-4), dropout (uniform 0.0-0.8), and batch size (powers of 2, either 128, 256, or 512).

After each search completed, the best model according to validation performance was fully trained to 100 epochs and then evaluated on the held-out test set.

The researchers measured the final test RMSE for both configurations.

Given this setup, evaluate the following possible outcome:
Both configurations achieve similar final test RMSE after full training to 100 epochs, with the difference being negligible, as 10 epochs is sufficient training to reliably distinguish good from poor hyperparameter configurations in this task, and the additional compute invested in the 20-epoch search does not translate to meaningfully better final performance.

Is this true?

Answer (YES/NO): NO